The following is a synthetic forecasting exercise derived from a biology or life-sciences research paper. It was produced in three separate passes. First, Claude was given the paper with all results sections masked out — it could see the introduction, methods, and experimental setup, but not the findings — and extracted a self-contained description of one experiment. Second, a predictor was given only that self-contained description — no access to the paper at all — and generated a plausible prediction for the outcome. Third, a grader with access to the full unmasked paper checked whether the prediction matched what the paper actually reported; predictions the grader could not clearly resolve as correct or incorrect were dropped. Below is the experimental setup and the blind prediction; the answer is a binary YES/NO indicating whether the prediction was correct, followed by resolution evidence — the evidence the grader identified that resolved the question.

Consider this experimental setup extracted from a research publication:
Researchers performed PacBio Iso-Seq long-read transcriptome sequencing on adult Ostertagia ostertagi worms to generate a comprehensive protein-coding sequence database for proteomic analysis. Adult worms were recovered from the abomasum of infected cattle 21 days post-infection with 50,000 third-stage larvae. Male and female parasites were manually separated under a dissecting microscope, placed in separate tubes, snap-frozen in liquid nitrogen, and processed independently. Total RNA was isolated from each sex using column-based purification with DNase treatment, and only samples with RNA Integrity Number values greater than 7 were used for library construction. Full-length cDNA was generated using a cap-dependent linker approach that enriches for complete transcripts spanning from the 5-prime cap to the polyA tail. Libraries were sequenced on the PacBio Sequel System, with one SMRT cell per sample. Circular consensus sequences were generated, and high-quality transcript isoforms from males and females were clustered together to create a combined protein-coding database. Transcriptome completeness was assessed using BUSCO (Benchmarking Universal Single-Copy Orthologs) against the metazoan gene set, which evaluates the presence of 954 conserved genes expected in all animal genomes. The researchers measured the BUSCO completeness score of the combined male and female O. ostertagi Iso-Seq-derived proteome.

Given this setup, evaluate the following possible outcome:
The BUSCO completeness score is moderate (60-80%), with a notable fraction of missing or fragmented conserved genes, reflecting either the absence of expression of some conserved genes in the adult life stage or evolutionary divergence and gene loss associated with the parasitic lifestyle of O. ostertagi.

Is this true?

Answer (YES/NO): NO